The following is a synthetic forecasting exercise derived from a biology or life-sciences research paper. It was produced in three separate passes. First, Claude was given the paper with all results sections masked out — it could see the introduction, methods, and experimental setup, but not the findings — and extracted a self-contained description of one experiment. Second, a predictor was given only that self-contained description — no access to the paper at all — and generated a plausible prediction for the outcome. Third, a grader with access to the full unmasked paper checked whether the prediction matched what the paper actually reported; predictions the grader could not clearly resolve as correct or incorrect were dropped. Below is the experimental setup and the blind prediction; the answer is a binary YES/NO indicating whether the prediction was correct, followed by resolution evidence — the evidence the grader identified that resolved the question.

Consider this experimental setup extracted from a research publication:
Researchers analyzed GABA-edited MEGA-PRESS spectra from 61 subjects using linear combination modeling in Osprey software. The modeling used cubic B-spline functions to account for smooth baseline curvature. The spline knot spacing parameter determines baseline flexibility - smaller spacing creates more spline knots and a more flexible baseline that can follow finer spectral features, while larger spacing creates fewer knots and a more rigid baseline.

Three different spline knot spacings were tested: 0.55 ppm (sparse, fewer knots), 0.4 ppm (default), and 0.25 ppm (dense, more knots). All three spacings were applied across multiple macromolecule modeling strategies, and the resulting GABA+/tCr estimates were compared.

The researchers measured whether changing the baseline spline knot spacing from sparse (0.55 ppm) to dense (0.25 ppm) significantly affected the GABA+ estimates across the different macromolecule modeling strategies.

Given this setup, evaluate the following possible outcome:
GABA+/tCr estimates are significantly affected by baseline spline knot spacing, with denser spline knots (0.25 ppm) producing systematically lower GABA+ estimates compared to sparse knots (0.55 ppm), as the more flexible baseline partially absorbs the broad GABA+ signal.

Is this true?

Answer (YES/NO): NO